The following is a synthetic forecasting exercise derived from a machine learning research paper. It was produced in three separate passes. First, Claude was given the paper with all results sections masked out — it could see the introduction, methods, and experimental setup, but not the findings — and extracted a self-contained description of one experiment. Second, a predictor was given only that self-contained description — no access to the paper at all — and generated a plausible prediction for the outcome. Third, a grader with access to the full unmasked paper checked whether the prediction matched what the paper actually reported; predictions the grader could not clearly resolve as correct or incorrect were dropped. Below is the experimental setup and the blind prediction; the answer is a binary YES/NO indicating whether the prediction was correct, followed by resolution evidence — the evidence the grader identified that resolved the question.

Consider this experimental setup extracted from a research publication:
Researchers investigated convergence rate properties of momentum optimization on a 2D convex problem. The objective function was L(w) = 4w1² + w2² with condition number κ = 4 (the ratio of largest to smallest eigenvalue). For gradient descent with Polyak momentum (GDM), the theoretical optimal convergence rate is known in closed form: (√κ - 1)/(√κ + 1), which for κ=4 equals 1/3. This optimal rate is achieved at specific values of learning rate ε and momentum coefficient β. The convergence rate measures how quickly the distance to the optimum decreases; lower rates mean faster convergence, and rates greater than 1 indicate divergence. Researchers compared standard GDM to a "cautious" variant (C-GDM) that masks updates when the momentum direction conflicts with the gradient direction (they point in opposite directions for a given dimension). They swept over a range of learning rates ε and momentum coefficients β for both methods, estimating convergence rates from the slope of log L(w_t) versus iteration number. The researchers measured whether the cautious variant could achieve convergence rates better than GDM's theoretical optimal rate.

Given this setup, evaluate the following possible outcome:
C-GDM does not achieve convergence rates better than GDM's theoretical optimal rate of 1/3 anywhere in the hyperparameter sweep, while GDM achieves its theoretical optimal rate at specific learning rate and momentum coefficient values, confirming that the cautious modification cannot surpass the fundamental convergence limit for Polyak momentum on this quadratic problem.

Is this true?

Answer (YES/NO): NO